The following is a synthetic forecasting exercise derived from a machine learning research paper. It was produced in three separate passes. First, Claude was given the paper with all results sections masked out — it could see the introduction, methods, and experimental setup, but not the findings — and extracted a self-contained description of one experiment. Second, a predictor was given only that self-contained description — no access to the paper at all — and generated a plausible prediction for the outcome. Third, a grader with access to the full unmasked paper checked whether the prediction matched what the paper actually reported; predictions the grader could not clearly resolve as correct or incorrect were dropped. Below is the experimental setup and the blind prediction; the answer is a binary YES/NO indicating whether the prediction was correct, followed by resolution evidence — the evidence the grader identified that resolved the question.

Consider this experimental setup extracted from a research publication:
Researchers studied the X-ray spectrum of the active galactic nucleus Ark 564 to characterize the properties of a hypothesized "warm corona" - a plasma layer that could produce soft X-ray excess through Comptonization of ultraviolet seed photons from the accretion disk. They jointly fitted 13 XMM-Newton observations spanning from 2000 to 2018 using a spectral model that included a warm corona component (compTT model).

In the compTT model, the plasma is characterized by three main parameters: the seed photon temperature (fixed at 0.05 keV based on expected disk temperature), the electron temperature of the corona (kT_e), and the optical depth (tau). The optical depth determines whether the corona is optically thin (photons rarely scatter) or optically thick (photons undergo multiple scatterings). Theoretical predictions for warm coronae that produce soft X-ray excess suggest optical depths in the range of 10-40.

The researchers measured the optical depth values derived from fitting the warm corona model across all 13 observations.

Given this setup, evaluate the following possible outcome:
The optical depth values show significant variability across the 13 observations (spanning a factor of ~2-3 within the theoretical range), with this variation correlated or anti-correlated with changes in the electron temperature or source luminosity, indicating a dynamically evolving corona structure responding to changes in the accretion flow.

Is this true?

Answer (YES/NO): NO